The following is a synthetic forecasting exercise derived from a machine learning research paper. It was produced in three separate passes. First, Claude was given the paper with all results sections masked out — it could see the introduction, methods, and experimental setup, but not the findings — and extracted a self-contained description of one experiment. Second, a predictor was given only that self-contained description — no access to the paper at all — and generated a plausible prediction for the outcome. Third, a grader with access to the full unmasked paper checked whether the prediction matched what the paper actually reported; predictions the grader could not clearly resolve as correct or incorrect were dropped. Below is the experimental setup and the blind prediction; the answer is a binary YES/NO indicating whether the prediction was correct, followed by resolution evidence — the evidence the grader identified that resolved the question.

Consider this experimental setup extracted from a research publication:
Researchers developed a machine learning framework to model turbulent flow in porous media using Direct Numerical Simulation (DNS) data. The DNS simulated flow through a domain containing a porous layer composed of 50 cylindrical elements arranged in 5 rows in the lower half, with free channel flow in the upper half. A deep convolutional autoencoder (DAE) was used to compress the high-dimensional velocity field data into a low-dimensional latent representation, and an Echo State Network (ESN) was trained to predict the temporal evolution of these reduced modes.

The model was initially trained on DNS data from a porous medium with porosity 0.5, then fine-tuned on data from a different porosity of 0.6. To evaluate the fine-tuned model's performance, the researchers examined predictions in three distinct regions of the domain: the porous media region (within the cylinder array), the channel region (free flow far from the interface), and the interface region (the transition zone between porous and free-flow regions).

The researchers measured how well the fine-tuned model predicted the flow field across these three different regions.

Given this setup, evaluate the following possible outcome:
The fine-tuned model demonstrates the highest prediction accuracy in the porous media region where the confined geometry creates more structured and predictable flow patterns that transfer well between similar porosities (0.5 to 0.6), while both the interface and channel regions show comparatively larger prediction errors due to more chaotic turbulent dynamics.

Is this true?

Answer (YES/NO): YES